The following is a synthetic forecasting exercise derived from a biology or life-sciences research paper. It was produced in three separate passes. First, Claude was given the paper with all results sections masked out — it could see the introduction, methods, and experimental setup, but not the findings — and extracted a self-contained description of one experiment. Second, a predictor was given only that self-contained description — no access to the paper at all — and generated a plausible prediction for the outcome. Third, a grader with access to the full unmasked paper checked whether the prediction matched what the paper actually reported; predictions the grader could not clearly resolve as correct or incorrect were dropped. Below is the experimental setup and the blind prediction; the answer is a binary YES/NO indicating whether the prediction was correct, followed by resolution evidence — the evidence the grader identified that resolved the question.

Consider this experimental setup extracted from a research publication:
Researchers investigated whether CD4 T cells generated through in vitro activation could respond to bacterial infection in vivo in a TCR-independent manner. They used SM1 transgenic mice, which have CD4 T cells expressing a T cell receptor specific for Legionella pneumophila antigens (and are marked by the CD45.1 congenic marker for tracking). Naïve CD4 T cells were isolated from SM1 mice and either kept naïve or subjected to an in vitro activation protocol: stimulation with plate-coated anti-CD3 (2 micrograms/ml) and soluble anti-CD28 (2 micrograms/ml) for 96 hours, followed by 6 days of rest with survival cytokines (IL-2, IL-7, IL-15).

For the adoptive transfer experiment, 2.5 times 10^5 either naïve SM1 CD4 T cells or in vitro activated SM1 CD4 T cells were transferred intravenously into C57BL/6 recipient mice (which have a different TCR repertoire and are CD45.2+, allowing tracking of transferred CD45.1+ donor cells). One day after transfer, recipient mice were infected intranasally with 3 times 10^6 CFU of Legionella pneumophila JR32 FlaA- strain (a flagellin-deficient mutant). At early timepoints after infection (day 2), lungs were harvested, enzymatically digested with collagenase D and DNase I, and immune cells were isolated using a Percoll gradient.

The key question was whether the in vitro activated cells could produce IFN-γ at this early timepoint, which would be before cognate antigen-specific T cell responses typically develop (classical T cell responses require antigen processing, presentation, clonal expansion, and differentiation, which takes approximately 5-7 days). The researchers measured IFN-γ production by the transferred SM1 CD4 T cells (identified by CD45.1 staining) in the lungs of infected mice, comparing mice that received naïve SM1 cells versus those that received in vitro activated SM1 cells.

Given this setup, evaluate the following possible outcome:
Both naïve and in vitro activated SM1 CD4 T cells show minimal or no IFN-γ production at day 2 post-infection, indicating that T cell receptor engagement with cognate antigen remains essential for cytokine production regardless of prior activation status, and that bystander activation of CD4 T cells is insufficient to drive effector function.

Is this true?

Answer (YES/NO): NO